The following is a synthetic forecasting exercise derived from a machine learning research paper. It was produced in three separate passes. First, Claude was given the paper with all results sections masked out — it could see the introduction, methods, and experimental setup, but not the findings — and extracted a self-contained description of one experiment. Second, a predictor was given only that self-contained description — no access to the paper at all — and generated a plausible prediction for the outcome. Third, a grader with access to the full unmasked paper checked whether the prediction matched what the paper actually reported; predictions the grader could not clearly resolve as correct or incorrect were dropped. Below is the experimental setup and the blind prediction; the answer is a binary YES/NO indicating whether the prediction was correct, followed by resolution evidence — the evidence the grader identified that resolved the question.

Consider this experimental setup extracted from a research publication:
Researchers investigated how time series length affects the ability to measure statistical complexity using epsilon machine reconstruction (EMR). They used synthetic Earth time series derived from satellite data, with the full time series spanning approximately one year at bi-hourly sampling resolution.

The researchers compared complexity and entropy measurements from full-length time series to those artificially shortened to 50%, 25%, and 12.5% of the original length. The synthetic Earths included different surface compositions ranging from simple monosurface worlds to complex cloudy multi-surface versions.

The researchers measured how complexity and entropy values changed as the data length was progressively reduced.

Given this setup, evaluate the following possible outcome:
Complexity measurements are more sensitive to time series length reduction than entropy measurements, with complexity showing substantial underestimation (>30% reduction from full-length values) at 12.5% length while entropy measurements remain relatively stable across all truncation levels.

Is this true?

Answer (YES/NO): NO